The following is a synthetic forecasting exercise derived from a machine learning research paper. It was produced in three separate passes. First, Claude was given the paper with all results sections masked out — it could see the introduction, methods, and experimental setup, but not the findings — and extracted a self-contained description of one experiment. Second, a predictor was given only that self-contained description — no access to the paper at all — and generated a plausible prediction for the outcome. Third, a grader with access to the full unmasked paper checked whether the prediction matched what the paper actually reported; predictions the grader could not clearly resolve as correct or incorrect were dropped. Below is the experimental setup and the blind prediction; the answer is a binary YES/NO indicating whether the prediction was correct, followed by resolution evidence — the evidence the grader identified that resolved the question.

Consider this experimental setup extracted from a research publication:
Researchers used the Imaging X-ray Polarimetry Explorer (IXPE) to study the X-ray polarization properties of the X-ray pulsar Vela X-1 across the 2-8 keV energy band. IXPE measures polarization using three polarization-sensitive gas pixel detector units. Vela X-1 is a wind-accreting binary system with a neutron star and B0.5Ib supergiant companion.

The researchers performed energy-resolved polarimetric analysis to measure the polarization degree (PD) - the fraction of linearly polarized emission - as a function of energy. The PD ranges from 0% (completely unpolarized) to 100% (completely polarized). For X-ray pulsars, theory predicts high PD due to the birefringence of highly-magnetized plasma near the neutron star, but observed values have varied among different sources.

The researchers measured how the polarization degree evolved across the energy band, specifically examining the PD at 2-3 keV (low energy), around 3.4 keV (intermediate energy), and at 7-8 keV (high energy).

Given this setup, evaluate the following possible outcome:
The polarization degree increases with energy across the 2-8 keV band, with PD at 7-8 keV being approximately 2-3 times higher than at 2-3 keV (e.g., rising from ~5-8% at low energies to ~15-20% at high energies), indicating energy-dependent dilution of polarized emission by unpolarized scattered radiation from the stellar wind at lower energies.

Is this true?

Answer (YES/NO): NO